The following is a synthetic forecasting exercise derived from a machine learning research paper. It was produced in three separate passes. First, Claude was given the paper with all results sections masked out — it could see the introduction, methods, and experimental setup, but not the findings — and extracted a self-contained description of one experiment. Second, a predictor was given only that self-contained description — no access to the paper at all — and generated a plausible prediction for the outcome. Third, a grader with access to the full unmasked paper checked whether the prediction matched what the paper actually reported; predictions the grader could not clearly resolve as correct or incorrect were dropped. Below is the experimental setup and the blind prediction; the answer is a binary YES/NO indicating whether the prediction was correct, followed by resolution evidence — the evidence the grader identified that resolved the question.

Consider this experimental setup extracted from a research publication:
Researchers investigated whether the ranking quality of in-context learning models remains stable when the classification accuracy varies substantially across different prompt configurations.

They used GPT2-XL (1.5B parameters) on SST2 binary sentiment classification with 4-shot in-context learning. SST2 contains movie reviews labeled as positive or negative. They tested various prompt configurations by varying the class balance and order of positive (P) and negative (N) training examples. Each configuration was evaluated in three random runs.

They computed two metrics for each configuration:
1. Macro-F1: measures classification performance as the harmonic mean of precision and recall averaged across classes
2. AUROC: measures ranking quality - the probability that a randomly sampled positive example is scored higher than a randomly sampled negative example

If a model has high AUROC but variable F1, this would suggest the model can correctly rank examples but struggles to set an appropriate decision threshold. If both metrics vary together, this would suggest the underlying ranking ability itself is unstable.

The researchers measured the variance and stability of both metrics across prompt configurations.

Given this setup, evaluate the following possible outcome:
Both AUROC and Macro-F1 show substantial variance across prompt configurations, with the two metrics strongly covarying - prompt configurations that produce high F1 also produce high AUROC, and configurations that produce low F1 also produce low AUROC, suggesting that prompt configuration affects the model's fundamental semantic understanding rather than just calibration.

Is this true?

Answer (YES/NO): NO